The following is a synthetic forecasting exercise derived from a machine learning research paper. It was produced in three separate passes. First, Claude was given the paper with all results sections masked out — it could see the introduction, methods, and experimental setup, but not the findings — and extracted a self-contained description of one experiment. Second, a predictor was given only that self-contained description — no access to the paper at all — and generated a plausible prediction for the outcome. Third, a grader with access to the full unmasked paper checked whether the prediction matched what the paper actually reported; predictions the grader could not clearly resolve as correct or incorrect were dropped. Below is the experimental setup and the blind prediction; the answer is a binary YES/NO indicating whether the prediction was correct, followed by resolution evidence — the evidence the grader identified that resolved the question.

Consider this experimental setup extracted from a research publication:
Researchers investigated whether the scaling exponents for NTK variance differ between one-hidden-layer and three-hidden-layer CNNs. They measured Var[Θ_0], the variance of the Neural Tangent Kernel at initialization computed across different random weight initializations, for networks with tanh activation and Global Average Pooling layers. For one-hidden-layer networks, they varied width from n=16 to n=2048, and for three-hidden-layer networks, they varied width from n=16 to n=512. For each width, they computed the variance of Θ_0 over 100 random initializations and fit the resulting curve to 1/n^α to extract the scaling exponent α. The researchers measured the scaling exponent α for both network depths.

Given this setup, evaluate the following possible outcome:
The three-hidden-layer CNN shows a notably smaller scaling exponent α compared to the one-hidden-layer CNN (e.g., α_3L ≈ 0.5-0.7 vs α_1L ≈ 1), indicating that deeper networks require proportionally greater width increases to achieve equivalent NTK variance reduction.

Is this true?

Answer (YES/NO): NO